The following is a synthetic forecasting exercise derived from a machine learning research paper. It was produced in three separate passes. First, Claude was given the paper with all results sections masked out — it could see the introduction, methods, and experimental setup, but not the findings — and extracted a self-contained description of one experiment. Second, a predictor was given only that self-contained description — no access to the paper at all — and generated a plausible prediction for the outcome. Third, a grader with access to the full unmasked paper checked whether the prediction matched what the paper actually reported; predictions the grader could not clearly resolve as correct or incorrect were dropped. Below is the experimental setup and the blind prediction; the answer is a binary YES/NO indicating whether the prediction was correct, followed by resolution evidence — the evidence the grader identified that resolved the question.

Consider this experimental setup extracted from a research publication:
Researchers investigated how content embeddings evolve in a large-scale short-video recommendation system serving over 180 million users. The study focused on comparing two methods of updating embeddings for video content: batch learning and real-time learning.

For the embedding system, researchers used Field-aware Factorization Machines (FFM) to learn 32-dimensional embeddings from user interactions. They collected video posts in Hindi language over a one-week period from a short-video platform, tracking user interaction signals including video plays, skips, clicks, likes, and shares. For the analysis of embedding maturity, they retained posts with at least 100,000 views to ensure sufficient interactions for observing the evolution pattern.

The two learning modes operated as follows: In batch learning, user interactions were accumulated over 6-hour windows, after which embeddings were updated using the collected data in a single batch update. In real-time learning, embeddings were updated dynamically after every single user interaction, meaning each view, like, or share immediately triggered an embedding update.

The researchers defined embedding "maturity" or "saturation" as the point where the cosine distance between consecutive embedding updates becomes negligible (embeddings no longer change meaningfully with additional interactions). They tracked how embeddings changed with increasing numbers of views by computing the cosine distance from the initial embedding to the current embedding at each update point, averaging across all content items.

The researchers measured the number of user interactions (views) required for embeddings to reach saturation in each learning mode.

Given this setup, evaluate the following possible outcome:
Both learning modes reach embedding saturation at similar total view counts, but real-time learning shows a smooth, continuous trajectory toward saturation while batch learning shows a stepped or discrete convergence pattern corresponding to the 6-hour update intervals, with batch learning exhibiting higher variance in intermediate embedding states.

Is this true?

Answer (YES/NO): NO